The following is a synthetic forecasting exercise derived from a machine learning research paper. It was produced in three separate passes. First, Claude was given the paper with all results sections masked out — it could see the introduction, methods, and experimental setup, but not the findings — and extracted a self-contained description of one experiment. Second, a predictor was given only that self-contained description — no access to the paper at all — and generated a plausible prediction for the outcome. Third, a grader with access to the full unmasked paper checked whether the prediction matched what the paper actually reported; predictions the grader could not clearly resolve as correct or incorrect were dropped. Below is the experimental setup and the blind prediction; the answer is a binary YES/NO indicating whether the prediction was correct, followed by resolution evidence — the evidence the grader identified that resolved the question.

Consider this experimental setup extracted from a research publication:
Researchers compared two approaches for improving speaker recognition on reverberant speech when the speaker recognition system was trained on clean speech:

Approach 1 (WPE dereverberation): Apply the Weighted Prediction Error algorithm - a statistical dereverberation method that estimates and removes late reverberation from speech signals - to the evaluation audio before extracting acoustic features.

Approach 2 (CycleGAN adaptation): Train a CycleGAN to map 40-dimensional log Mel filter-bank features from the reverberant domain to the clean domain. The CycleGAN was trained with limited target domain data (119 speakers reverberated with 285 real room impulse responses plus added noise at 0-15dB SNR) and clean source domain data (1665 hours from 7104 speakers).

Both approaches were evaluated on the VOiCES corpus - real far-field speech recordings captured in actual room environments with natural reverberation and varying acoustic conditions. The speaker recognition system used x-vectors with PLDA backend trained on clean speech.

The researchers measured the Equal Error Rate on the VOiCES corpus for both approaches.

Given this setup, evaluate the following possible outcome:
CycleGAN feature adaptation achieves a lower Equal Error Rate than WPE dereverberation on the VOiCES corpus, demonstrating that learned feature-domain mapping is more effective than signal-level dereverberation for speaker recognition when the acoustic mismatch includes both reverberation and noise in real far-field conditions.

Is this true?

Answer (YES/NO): YES